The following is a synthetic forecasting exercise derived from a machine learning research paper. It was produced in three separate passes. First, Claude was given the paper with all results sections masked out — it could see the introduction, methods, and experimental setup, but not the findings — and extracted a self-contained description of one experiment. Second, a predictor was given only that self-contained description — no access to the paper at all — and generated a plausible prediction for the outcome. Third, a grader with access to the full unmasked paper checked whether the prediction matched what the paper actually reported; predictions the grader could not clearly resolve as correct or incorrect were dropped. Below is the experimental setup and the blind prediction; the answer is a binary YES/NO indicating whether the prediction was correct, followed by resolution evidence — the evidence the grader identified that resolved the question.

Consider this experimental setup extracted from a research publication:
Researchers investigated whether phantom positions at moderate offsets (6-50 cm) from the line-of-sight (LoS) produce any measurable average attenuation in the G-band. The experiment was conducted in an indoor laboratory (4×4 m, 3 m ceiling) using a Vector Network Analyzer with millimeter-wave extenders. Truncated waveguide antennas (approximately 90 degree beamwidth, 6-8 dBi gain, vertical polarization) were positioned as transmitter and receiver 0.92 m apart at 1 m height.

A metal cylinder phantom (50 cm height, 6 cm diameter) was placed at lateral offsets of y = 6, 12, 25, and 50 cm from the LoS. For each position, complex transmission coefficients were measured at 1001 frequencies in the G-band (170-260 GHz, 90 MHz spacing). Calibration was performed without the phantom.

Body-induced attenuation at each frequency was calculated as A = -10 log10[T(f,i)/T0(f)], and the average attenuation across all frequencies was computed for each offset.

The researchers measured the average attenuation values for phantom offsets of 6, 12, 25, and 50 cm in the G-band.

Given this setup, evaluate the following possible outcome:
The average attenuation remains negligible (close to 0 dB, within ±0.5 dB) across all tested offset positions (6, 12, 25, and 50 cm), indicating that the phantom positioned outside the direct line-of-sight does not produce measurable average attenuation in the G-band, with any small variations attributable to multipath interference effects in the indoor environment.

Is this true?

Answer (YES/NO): YES